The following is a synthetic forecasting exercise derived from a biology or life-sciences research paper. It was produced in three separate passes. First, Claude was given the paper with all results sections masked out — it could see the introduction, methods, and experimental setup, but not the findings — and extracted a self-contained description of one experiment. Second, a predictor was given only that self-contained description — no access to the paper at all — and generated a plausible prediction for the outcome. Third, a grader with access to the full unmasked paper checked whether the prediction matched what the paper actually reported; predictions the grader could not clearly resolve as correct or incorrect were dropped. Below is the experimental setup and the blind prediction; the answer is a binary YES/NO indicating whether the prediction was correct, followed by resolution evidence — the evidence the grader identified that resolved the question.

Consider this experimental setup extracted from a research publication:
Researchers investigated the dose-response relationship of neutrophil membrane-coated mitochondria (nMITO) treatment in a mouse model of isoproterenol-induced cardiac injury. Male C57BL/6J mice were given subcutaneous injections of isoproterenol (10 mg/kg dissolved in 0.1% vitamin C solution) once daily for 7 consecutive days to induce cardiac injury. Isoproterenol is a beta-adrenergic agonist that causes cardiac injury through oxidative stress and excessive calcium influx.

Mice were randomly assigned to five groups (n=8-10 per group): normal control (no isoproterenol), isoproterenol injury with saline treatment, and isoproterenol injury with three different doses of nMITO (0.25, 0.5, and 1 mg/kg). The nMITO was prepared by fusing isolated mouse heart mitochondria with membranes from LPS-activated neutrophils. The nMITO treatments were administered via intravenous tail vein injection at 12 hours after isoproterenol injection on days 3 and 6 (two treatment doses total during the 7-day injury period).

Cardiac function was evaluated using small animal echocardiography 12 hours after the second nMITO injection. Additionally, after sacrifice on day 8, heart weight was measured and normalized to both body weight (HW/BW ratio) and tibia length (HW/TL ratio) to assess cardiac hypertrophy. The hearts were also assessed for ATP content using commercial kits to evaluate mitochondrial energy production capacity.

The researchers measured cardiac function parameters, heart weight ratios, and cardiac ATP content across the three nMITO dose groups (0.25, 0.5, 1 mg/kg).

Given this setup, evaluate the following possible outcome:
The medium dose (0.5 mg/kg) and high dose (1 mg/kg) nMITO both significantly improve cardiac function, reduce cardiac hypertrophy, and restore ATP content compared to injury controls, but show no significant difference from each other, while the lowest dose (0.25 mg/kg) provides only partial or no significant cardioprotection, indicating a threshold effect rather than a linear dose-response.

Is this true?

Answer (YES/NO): NO